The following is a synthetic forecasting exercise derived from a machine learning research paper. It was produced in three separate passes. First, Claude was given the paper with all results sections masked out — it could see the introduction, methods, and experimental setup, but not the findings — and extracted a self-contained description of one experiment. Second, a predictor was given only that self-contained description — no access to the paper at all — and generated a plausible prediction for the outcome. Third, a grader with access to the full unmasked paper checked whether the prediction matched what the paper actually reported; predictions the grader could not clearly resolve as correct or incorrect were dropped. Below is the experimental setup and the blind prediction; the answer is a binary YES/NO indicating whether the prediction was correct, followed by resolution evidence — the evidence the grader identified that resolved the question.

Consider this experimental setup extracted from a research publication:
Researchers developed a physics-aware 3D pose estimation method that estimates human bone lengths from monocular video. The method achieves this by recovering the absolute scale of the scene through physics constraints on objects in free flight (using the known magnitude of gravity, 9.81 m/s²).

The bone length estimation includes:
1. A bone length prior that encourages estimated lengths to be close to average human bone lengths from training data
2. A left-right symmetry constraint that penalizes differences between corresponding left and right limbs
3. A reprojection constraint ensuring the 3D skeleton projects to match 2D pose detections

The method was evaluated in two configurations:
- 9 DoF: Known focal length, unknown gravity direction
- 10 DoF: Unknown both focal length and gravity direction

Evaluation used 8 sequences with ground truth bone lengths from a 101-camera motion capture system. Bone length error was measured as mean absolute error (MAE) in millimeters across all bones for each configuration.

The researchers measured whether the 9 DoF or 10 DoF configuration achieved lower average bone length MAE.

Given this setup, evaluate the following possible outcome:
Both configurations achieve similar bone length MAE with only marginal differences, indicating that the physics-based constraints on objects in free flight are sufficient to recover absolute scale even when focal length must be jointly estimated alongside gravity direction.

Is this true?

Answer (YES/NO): YES